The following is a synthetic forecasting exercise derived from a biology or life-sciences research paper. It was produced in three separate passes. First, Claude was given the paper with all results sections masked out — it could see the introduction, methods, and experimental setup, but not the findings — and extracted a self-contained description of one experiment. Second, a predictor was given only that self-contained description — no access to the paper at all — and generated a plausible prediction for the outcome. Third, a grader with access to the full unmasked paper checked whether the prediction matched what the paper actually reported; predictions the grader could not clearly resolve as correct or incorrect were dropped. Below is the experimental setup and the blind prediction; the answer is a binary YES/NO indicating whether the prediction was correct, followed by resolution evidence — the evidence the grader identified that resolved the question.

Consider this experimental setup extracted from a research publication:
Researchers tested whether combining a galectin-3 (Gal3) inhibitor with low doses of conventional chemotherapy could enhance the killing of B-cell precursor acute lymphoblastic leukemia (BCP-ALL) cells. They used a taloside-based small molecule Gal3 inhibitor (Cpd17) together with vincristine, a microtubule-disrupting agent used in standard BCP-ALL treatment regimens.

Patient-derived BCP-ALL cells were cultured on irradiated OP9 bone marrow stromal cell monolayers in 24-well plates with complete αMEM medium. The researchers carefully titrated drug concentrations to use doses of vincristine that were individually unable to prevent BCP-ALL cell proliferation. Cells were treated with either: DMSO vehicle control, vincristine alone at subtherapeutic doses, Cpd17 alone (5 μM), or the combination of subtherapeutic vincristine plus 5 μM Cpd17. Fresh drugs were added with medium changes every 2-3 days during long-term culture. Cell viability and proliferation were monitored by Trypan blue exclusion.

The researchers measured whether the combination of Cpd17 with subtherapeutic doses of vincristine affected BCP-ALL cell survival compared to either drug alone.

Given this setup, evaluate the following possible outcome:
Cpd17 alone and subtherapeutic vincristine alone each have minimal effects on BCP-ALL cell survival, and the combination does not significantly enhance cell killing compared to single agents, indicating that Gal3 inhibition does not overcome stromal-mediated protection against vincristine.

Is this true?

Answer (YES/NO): NO